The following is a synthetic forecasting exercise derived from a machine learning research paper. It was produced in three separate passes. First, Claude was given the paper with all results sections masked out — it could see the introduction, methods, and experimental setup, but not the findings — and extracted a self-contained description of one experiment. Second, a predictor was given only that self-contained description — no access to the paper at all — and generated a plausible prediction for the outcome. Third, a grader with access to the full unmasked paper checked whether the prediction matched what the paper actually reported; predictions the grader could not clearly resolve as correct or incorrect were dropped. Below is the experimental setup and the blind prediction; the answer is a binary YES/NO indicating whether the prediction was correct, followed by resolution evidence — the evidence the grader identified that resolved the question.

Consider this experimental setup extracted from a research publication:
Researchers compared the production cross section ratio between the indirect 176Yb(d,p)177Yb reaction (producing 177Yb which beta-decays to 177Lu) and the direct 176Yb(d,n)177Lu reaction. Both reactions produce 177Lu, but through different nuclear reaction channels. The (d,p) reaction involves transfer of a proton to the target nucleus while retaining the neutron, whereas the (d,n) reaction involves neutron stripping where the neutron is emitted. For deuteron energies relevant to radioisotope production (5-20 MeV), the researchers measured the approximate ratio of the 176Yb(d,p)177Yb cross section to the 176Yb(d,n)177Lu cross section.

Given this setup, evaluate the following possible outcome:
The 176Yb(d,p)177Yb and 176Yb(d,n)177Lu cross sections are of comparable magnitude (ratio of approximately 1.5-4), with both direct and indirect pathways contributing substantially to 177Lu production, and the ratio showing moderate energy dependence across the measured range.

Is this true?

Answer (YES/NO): NO